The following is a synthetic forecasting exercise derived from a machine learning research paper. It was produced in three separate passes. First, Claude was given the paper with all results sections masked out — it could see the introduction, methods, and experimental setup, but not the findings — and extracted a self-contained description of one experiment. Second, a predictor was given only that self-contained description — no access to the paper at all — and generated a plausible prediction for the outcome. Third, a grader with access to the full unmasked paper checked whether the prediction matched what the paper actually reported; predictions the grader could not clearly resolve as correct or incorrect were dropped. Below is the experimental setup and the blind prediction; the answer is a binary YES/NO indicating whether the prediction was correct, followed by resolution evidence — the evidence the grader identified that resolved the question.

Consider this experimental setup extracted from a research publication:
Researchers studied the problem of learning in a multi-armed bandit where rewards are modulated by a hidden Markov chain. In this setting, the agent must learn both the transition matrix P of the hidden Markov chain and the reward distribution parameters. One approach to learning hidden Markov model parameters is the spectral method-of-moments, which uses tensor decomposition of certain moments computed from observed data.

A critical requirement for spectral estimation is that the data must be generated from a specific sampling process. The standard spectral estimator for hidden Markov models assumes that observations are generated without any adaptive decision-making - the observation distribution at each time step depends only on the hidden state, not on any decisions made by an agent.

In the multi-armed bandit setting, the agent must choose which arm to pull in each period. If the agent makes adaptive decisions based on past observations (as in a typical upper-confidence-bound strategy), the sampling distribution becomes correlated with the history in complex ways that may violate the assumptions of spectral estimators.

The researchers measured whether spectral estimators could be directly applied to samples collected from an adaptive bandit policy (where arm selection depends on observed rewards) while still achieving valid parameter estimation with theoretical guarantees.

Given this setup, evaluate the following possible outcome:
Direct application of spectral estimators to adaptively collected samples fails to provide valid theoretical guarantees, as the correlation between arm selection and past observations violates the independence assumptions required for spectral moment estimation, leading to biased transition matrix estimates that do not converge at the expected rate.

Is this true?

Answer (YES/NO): YES